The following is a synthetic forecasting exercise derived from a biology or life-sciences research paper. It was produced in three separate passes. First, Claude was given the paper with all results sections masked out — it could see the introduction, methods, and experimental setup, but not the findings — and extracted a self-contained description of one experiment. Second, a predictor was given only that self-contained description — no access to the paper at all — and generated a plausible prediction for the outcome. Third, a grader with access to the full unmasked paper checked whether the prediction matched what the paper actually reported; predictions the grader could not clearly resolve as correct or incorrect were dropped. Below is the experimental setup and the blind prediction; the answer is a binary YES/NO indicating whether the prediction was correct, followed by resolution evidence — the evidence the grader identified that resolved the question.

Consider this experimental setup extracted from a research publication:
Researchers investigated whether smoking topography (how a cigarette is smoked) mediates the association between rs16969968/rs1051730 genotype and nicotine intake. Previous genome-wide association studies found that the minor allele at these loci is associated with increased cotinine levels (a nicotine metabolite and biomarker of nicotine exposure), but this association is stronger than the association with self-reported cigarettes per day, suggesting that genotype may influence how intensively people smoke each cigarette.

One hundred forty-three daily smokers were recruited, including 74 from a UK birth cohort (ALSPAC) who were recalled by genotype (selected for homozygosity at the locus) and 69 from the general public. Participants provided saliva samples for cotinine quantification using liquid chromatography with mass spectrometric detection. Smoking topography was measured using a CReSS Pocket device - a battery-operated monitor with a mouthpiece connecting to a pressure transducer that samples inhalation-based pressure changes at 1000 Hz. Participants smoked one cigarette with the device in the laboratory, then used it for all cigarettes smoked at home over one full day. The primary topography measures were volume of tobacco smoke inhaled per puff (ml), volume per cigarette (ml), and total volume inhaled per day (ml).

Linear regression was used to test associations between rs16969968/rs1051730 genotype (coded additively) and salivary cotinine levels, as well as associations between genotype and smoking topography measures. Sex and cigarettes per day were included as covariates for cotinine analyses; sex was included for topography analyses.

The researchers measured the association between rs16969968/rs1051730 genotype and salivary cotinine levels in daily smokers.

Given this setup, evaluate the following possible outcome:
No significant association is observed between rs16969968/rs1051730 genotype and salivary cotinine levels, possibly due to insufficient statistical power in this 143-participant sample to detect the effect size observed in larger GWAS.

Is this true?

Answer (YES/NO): YES